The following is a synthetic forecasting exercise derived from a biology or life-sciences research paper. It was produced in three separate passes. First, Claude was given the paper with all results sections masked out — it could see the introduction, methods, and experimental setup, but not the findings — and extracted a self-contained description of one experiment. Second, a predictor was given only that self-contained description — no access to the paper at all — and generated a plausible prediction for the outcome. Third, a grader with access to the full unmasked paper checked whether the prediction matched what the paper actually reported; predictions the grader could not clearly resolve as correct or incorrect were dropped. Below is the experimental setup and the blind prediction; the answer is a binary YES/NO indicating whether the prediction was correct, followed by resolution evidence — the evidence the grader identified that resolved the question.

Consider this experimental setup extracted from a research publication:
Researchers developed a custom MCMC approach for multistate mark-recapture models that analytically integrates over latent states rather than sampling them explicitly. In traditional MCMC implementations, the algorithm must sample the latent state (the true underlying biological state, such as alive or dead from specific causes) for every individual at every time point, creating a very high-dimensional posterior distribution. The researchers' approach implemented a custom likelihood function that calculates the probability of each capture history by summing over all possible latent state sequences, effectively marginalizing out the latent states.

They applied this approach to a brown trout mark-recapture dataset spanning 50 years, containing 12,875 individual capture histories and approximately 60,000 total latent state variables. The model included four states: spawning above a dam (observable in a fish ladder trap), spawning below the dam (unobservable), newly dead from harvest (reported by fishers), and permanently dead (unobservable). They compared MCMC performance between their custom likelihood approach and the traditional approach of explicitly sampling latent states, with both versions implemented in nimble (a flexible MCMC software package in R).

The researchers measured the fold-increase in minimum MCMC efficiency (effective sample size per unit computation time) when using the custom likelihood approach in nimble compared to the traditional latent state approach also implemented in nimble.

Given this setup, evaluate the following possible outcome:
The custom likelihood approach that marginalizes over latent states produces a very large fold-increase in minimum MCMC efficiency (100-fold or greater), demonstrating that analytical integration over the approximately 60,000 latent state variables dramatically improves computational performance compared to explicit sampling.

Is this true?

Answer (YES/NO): NO